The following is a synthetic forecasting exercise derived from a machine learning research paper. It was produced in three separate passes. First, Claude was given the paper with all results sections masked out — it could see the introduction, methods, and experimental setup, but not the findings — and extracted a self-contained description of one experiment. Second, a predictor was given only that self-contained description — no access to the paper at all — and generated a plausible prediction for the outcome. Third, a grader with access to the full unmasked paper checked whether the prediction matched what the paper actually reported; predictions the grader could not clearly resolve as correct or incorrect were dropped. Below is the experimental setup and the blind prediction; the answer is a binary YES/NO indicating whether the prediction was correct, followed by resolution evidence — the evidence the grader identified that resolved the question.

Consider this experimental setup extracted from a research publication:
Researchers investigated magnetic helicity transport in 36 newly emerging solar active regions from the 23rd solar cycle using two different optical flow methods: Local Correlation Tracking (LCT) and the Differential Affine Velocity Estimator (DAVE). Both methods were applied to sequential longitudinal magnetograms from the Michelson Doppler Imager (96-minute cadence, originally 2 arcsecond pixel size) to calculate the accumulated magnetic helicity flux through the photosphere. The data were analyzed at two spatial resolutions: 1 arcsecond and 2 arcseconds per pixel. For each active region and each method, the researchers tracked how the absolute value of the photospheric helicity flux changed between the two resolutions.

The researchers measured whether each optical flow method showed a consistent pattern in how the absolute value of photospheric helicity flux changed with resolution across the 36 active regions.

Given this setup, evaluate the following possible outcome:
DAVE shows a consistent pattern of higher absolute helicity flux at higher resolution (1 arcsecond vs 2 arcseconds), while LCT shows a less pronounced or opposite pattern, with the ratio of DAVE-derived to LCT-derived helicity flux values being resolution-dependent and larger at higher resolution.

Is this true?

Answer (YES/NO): NO